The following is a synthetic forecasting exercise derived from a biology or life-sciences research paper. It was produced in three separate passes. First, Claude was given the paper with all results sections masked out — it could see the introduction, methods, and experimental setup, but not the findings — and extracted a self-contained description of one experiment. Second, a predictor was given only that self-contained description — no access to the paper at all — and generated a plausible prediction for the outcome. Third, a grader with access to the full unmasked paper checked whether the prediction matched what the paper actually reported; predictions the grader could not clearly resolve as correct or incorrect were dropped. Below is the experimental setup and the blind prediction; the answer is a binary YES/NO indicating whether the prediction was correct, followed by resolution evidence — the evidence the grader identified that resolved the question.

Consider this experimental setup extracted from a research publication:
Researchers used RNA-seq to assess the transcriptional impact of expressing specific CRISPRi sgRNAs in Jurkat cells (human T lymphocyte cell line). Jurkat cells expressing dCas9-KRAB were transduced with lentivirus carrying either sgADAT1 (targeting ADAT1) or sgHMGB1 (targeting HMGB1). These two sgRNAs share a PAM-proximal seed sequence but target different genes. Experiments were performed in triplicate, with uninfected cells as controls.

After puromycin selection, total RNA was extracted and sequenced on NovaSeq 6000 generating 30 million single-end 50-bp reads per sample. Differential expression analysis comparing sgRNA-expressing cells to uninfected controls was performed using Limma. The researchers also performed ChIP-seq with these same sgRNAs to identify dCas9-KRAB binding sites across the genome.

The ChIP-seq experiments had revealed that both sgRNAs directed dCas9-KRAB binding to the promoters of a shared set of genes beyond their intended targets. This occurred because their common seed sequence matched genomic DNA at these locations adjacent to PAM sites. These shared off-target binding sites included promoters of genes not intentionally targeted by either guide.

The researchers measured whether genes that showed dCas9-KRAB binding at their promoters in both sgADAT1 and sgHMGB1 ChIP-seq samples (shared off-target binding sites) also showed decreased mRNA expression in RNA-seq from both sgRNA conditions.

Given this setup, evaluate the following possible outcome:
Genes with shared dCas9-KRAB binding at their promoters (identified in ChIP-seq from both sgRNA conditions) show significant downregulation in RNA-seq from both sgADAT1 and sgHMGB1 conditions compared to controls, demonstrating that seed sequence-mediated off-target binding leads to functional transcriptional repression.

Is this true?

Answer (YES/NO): NO